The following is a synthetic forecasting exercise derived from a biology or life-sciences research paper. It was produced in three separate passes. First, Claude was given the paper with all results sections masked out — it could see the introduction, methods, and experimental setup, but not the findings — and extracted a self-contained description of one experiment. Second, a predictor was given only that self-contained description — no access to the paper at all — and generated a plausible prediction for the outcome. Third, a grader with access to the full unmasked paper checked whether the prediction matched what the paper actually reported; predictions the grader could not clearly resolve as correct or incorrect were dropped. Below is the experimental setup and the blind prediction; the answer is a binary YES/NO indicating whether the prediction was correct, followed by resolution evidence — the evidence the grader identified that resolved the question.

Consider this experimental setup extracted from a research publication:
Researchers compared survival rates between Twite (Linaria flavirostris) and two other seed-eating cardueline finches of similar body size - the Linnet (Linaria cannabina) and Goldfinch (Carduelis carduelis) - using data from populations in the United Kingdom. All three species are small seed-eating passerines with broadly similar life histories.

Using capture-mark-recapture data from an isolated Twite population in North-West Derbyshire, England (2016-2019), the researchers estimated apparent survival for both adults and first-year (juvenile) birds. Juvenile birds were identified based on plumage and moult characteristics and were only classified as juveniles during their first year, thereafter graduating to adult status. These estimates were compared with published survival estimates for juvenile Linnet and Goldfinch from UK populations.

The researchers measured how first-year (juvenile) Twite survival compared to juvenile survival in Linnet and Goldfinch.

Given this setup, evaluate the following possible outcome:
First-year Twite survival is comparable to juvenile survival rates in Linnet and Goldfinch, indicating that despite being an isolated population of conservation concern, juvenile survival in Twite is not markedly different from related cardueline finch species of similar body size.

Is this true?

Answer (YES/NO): NO